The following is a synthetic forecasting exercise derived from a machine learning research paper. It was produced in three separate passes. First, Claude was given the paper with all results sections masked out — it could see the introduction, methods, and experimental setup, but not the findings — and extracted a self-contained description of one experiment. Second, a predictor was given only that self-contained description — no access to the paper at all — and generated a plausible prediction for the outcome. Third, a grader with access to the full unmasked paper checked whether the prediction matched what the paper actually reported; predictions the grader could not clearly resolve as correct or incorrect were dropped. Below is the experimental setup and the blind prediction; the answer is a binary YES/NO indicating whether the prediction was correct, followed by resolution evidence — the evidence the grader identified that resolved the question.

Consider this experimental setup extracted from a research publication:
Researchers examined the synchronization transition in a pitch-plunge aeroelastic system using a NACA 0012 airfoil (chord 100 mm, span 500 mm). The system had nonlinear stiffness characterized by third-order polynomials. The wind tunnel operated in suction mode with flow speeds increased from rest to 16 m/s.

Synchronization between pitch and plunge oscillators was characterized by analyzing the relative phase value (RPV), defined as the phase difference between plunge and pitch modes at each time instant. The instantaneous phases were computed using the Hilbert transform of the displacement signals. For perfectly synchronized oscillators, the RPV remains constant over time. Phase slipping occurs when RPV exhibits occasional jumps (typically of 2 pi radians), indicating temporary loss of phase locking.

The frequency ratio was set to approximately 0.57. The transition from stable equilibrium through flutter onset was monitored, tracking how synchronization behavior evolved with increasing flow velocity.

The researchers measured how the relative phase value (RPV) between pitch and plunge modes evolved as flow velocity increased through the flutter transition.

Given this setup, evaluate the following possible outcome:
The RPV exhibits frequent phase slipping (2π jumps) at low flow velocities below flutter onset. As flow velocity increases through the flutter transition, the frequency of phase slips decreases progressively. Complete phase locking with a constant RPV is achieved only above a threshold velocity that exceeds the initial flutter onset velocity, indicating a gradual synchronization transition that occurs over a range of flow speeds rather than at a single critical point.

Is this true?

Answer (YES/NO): NO